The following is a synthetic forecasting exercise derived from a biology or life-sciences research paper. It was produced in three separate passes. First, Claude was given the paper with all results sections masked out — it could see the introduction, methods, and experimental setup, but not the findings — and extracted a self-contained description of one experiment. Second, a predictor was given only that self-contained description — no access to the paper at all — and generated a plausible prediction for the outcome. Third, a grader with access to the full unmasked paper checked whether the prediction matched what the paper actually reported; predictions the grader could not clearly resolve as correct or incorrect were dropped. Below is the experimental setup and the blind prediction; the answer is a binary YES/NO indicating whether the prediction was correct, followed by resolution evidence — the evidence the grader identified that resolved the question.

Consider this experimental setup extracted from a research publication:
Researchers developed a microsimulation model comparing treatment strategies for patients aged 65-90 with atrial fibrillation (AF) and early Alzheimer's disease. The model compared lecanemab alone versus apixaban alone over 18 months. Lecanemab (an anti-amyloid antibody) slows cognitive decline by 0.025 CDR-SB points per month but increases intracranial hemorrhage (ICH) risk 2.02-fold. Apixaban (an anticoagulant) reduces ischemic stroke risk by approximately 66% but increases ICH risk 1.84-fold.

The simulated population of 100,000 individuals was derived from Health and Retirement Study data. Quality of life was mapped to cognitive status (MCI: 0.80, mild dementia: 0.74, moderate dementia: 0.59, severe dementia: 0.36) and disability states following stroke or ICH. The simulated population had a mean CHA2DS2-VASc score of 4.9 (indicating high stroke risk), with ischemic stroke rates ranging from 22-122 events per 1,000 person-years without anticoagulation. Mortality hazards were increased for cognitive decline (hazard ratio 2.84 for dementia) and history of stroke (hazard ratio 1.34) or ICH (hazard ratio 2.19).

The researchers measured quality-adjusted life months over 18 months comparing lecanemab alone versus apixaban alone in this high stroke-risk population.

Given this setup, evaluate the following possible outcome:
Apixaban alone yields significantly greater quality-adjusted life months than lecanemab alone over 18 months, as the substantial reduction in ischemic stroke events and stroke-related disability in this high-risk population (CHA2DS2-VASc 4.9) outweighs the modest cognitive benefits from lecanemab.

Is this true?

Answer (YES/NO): NO